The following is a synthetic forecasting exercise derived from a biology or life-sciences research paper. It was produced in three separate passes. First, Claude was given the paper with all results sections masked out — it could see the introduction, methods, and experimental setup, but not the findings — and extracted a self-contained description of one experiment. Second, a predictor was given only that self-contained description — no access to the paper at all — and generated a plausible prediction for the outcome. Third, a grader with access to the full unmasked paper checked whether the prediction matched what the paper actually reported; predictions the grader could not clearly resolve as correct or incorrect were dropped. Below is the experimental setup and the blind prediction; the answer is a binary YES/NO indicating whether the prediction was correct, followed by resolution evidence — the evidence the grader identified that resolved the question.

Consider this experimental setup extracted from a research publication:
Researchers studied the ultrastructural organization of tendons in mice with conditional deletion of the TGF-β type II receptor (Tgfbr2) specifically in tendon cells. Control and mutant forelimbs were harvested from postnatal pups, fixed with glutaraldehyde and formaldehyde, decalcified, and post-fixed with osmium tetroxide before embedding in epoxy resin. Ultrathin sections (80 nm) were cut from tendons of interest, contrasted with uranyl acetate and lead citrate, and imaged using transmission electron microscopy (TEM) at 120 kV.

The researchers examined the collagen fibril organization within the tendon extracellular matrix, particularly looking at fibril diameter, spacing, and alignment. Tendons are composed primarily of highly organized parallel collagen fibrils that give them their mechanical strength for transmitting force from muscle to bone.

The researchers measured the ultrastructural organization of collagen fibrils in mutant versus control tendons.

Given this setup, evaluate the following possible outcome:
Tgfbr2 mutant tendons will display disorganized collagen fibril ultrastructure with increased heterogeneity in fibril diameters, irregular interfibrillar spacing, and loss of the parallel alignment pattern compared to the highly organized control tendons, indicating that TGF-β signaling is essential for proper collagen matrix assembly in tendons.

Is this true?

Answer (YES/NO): NO